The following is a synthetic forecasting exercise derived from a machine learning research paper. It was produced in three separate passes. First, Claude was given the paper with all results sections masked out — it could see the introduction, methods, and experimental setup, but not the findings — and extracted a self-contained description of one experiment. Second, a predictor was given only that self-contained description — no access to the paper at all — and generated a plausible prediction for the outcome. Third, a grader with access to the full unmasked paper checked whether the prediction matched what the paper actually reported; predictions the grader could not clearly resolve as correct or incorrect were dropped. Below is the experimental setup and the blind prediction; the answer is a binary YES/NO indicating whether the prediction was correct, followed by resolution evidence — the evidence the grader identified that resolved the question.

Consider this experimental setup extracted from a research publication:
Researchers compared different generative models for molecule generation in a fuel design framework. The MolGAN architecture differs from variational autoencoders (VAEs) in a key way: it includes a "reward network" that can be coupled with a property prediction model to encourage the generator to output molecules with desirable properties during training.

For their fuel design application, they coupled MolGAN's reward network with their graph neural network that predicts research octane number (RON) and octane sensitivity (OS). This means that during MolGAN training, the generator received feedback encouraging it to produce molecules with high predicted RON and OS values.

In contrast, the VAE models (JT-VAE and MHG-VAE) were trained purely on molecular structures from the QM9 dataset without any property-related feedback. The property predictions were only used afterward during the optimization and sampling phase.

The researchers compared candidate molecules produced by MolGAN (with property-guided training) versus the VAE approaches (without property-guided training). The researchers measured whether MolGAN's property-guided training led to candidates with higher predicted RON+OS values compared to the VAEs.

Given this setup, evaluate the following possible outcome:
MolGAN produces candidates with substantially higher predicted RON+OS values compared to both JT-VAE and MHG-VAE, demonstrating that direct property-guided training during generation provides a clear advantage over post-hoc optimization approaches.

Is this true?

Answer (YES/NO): NO